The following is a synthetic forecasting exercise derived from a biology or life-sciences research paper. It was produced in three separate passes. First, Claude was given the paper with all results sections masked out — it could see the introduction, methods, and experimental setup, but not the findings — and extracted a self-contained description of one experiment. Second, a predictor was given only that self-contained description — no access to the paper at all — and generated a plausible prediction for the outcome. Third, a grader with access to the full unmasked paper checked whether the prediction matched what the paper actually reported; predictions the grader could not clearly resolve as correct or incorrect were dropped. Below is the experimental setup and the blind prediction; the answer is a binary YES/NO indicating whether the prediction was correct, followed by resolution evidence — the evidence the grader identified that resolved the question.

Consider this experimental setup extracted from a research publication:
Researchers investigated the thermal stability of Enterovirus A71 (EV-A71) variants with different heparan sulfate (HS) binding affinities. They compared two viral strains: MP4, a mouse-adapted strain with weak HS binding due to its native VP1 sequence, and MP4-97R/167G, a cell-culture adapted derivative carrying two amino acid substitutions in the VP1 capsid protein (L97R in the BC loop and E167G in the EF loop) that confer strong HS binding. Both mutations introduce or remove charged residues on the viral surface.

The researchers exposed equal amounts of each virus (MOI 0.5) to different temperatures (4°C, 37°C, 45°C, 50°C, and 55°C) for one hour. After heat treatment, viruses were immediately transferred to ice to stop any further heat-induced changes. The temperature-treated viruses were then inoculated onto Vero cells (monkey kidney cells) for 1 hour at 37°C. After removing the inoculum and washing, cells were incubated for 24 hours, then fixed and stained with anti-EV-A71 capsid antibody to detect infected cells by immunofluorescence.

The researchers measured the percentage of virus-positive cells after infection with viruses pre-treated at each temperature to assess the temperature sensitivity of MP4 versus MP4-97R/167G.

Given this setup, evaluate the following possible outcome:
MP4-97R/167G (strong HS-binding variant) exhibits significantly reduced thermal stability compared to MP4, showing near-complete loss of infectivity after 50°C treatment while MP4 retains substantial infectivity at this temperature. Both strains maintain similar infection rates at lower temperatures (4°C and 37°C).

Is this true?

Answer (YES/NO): NO